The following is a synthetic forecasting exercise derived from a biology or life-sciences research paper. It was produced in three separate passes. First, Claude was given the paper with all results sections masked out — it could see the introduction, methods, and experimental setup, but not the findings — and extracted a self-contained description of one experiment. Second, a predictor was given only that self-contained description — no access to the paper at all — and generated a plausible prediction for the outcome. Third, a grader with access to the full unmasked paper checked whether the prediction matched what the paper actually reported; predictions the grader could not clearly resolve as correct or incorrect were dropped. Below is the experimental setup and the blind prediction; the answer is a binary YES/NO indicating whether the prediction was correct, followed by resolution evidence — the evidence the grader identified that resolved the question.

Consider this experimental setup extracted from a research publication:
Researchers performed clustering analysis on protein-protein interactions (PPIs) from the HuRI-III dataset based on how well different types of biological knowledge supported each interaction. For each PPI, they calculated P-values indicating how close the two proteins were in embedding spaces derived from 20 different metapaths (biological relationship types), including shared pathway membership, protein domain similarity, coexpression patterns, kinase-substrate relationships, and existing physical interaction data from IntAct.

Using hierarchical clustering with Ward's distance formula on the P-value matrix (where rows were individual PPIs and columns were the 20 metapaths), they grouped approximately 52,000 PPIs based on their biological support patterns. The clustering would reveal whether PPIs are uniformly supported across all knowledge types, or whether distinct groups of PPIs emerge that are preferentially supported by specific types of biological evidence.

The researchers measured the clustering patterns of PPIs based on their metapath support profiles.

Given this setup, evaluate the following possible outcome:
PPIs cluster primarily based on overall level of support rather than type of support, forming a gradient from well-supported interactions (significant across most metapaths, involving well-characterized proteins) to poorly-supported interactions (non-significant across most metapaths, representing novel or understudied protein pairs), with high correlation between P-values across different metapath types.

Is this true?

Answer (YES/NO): NO